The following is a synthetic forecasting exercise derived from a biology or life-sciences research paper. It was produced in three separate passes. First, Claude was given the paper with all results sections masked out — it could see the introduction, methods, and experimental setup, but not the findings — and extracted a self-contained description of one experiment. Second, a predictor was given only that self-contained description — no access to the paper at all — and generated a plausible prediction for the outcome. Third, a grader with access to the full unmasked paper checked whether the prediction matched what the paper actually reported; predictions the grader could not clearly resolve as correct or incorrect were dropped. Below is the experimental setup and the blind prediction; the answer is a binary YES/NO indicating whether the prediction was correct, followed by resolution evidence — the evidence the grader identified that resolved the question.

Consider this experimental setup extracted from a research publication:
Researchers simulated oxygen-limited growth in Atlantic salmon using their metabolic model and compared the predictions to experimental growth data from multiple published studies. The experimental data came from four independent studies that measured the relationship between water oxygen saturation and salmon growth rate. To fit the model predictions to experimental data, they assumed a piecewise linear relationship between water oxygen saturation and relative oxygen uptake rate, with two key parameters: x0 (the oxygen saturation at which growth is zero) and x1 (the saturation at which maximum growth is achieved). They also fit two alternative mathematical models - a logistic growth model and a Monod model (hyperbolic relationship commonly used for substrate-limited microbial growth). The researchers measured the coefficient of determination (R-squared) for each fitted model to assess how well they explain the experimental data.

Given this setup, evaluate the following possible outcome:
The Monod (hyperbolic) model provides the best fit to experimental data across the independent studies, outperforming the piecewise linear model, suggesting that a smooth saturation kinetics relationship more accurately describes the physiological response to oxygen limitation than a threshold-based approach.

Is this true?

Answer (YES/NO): NO